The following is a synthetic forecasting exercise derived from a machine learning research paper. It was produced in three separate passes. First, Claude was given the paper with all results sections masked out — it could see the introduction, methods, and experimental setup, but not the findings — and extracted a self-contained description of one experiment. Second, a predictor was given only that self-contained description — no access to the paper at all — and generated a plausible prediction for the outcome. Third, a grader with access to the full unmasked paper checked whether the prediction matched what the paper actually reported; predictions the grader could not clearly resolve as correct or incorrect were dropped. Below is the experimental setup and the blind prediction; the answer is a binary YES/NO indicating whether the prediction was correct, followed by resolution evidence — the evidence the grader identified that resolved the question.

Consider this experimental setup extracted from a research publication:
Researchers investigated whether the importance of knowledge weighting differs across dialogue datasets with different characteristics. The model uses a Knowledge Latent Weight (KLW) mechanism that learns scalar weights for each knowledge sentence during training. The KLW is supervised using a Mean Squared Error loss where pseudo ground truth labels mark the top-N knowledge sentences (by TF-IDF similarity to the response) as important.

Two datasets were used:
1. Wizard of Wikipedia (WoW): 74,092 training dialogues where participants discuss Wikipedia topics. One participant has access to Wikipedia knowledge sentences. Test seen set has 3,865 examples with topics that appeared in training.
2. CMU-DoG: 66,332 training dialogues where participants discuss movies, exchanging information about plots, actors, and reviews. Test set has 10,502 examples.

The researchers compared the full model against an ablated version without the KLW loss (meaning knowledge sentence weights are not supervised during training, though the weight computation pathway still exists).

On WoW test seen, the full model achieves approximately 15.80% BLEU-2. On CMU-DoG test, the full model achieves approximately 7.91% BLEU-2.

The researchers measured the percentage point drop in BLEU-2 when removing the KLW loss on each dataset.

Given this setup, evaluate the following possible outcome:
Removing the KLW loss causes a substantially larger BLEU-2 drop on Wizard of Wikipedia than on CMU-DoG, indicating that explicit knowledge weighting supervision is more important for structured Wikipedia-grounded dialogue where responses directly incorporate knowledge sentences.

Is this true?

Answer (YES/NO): YES